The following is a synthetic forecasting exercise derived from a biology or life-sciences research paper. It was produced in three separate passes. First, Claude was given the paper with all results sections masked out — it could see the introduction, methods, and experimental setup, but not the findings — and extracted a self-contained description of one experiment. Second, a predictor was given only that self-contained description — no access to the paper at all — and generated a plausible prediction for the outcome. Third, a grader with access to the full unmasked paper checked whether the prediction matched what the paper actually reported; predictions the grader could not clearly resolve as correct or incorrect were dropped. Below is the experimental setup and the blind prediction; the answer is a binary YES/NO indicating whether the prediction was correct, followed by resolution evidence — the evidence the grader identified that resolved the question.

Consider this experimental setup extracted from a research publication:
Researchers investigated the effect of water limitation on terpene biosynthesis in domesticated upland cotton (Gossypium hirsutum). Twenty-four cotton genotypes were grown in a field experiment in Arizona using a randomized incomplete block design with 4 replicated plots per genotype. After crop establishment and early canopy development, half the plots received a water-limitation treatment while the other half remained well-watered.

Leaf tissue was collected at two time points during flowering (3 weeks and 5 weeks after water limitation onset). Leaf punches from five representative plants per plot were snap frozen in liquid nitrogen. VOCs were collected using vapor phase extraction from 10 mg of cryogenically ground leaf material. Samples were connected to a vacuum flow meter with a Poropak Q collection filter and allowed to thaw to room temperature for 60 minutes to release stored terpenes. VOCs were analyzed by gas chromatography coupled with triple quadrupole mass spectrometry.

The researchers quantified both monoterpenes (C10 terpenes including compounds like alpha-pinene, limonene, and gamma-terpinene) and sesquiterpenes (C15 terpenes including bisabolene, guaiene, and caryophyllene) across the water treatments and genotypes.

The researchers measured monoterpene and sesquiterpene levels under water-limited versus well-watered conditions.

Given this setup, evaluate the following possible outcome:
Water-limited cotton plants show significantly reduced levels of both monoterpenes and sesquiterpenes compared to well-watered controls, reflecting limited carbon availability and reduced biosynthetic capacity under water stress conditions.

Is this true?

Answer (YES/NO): YES